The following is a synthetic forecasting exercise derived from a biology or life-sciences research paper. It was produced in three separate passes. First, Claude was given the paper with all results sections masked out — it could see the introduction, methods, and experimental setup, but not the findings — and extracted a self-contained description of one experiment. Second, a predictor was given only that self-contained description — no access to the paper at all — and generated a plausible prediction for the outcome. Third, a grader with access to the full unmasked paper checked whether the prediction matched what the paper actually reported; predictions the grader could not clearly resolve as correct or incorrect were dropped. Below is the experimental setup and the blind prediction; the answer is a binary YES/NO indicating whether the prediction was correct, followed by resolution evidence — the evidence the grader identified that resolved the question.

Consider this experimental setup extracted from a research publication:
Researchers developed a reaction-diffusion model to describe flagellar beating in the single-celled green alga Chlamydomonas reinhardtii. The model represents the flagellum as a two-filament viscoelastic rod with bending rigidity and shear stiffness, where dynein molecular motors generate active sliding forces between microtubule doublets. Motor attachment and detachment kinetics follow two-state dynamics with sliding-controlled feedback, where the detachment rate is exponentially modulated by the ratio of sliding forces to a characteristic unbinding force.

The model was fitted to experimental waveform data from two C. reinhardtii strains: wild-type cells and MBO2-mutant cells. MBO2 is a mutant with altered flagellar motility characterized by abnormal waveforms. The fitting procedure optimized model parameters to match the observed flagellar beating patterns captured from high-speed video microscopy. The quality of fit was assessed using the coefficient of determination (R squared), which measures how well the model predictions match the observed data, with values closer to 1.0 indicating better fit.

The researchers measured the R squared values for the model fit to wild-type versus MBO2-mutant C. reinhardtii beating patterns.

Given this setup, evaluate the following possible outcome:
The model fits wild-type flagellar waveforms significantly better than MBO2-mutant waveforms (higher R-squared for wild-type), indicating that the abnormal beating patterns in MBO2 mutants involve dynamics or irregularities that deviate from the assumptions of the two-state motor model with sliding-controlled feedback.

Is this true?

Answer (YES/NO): NO